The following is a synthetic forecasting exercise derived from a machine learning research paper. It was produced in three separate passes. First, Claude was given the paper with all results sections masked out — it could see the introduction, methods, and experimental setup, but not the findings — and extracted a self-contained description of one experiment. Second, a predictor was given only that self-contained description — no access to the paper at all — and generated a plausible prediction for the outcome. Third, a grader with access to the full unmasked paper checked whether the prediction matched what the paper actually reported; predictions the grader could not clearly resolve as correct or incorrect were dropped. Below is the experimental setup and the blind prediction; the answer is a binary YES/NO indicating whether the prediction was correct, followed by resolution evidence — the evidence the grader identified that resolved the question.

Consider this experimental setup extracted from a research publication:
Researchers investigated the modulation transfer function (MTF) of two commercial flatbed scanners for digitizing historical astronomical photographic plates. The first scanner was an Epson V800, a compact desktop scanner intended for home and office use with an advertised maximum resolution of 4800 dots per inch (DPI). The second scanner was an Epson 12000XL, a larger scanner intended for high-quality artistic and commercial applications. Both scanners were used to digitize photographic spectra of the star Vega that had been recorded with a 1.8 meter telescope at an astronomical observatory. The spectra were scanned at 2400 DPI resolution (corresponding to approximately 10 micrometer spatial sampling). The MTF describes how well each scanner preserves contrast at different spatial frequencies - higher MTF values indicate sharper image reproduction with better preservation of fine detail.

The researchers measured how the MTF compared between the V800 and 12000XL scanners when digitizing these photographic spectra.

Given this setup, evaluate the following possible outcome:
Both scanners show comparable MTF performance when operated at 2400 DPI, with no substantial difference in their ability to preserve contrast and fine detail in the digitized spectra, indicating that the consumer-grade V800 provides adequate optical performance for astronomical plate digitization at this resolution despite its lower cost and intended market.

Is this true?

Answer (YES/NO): NO